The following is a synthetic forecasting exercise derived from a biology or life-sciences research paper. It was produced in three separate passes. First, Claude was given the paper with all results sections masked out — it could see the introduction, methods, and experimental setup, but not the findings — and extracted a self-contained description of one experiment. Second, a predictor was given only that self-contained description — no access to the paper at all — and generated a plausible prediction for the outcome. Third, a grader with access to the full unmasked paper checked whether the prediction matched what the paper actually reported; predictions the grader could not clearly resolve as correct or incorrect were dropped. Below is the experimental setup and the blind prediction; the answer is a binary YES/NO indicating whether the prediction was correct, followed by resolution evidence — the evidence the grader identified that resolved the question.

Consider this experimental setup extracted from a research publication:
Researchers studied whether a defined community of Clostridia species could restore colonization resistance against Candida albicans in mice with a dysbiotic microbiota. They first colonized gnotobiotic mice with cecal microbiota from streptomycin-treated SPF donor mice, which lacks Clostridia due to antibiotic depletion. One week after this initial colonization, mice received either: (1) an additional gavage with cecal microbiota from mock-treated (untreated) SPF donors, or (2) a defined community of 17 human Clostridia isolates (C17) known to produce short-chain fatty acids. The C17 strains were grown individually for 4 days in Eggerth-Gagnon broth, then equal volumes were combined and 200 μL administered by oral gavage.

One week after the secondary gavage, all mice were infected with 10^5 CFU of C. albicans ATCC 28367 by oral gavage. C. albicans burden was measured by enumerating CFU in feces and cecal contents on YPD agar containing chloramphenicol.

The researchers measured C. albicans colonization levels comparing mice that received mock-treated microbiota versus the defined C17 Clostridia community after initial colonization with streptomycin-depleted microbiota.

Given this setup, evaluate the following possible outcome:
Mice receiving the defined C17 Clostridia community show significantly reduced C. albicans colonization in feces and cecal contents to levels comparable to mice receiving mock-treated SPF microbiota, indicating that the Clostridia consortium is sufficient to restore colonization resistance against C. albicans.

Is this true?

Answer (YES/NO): YES